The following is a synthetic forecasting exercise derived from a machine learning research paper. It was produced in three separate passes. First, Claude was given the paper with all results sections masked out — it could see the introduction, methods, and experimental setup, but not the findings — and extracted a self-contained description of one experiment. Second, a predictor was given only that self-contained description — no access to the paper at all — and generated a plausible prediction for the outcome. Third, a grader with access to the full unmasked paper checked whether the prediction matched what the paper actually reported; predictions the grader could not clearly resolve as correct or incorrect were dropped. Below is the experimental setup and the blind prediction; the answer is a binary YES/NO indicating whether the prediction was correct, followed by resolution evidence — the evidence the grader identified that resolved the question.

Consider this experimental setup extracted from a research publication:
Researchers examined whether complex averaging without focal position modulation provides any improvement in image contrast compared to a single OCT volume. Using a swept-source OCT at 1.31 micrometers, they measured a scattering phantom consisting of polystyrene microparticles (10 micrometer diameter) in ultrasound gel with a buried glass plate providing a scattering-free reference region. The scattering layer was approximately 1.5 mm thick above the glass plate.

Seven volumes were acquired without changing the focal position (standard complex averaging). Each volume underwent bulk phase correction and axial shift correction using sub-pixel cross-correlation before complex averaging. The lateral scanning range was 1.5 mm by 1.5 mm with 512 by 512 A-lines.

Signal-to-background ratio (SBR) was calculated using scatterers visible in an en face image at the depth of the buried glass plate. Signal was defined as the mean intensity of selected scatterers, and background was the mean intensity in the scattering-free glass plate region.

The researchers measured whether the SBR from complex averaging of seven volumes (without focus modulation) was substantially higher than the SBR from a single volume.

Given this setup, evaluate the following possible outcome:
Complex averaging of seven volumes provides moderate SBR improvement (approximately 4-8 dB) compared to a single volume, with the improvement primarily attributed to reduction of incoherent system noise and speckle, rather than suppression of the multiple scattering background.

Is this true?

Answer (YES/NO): NO